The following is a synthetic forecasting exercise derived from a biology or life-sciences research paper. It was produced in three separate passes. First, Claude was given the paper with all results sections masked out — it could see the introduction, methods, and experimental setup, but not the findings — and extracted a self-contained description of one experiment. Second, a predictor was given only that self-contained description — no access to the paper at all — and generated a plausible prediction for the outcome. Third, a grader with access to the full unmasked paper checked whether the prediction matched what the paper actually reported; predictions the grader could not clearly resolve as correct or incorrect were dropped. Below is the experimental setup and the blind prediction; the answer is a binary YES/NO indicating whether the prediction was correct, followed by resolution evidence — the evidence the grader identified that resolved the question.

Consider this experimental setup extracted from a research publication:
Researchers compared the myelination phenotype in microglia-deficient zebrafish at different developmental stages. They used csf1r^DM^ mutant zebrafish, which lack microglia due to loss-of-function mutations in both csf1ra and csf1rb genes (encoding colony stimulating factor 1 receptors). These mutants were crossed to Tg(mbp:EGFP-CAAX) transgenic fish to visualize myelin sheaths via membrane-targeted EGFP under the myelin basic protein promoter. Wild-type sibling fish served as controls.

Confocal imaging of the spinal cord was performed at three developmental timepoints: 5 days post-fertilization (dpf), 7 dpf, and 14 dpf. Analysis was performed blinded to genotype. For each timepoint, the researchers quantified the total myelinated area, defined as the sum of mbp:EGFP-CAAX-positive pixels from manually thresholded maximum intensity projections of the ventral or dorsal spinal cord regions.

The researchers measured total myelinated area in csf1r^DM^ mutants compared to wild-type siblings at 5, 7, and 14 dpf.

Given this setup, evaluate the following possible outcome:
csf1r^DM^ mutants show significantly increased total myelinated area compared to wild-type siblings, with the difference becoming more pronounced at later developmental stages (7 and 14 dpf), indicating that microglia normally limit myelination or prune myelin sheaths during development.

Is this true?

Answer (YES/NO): NO